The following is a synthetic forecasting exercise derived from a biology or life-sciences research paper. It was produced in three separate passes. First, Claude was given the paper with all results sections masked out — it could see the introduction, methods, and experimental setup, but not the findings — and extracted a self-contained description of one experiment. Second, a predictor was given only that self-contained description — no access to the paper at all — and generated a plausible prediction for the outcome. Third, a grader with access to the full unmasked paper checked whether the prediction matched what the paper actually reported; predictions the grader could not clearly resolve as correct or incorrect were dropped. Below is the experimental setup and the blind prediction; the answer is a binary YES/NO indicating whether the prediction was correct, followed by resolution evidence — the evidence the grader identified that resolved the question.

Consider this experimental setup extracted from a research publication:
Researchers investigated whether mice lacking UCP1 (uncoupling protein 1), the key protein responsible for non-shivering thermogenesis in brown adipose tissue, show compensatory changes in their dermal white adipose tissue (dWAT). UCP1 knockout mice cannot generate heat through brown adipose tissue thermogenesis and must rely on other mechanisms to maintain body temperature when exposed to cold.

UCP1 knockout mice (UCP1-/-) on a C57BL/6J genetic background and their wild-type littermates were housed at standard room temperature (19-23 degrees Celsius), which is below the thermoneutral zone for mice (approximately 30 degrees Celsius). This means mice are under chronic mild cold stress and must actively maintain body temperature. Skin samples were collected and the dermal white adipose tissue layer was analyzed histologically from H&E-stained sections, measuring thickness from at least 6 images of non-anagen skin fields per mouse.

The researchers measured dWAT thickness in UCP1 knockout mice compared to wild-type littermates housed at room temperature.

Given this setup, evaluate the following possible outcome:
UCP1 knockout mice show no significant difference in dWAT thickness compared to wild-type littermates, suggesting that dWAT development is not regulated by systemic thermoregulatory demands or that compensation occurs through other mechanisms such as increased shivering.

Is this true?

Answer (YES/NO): NO